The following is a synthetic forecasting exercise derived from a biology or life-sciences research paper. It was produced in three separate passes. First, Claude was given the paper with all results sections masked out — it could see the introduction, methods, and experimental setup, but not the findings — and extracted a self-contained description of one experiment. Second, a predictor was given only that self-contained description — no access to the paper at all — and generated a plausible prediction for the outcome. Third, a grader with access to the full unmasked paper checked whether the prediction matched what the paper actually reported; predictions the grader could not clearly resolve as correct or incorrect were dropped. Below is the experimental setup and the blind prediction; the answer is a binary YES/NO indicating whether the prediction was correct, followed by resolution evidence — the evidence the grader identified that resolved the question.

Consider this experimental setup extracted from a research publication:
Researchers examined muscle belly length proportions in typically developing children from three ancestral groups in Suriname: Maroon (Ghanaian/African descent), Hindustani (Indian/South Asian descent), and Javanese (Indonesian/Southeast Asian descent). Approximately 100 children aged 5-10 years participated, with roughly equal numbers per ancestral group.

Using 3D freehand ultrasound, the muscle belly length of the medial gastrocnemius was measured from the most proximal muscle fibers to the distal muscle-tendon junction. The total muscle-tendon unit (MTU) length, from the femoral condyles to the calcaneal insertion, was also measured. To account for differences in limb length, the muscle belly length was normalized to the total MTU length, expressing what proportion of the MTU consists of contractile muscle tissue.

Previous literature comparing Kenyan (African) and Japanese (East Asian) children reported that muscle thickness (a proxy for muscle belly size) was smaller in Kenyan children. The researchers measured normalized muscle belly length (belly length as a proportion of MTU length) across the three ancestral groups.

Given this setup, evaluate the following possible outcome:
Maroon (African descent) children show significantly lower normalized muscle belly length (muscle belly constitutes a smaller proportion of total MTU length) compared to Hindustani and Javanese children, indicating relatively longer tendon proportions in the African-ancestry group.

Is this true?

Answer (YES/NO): NO